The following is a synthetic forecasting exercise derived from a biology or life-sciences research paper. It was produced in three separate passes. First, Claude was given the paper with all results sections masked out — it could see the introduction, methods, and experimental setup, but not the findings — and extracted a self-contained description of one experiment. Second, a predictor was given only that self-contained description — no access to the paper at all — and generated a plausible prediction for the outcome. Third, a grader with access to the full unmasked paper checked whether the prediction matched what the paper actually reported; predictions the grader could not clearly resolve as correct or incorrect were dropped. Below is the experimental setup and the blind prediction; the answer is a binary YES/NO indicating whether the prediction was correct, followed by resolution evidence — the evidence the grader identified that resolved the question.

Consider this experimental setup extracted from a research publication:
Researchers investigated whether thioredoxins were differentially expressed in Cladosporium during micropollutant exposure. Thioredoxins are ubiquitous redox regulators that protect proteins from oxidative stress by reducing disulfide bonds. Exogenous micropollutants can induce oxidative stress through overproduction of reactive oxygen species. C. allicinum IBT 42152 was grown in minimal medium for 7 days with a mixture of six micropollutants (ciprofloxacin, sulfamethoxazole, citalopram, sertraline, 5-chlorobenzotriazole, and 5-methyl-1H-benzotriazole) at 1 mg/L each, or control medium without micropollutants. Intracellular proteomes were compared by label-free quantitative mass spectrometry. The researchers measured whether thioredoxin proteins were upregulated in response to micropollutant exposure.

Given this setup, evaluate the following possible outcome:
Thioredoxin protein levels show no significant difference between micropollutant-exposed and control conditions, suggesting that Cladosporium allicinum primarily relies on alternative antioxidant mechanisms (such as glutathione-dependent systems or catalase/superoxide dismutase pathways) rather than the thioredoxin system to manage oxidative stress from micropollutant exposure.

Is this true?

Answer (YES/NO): NO